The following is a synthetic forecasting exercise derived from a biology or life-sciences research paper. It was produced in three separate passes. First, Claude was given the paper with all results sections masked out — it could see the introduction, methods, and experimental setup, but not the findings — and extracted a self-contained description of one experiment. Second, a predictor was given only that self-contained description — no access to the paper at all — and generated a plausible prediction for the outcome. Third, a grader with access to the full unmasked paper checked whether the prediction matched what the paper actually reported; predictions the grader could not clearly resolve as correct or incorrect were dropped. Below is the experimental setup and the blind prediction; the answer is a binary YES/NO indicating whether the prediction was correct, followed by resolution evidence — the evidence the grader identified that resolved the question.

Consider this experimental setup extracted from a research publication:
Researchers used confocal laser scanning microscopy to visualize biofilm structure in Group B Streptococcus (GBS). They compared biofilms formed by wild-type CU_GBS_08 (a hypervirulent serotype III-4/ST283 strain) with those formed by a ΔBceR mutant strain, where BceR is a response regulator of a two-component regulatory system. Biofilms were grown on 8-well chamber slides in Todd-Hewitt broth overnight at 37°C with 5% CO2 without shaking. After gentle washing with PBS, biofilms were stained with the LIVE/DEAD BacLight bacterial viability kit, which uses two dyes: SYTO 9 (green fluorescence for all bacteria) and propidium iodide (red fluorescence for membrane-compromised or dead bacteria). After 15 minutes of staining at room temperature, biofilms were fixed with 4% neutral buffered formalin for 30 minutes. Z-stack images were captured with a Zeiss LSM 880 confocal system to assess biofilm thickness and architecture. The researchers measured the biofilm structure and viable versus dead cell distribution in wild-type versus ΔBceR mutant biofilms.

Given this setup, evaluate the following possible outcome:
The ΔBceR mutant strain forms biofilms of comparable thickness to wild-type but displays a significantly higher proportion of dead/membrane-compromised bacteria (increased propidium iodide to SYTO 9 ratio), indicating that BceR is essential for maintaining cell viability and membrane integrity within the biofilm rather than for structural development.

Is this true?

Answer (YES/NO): NO